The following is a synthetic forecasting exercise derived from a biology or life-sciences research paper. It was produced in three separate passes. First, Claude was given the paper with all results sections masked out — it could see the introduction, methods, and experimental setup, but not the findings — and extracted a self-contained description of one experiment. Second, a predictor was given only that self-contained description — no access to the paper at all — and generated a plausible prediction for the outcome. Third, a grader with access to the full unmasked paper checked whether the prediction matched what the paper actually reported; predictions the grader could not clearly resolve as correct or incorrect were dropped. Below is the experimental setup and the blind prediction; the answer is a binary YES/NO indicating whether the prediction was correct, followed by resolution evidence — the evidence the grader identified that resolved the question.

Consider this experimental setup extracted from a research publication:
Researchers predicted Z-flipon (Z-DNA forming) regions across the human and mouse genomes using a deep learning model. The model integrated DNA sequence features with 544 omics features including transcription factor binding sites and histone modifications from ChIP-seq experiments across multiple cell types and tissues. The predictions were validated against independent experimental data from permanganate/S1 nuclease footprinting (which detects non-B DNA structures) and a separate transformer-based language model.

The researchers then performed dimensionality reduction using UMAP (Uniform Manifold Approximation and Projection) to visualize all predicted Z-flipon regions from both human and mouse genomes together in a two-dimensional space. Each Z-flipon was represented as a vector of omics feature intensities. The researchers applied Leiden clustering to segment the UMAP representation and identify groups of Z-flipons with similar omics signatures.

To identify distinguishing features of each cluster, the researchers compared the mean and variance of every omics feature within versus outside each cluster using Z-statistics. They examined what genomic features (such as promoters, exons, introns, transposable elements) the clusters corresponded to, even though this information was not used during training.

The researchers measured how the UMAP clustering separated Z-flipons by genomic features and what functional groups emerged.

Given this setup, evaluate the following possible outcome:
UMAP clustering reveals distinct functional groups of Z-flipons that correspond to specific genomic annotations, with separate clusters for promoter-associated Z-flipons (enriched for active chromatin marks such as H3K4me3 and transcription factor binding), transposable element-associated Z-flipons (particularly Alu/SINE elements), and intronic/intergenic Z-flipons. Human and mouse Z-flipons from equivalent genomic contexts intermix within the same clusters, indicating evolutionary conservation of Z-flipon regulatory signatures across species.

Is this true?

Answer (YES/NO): NO